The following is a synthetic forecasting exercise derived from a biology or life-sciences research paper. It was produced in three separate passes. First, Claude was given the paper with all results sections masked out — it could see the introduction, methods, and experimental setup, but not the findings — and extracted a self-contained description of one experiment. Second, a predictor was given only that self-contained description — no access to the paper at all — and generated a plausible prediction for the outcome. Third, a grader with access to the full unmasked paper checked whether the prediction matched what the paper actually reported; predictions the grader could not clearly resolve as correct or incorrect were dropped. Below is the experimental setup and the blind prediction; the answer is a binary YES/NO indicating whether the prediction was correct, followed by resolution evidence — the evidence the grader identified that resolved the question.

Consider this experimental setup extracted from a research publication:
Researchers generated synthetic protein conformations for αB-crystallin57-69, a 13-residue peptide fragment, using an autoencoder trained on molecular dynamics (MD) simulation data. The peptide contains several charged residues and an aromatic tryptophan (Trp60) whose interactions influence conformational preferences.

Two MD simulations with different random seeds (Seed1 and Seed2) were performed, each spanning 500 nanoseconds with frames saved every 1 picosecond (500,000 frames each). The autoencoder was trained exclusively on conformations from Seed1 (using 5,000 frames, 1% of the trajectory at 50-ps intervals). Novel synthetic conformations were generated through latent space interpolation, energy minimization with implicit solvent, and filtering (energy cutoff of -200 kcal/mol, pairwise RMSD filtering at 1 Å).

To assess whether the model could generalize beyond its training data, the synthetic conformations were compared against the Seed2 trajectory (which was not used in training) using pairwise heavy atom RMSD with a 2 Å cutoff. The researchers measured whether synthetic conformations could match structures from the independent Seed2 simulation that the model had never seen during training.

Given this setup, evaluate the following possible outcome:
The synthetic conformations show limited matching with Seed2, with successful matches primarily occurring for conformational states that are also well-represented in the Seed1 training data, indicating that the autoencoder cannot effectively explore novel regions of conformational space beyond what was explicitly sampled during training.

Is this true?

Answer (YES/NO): NO